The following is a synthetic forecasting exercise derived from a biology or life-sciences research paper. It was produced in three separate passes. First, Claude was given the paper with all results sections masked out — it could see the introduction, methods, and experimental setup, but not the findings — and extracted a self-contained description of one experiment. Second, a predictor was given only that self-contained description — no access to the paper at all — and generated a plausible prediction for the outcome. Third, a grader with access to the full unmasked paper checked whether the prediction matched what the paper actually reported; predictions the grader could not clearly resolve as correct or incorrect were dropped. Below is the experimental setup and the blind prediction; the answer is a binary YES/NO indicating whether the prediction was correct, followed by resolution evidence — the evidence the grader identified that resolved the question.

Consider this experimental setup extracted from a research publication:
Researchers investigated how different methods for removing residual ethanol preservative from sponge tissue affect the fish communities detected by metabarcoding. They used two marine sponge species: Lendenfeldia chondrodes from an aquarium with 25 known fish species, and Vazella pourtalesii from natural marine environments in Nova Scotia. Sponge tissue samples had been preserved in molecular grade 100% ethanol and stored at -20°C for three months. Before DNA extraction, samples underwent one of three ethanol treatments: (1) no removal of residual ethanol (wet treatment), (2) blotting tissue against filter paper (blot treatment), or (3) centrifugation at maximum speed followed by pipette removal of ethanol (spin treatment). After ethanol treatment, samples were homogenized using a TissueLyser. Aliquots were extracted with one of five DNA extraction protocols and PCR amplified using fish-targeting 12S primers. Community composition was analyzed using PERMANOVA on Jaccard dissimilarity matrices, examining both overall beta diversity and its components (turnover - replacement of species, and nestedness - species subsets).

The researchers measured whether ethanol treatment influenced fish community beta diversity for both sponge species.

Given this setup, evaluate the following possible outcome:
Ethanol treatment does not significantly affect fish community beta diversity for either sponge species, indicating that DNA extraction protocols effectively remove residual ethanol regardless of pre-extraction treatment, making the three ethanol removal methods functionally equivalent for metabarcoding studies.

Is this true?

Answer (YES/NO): NO